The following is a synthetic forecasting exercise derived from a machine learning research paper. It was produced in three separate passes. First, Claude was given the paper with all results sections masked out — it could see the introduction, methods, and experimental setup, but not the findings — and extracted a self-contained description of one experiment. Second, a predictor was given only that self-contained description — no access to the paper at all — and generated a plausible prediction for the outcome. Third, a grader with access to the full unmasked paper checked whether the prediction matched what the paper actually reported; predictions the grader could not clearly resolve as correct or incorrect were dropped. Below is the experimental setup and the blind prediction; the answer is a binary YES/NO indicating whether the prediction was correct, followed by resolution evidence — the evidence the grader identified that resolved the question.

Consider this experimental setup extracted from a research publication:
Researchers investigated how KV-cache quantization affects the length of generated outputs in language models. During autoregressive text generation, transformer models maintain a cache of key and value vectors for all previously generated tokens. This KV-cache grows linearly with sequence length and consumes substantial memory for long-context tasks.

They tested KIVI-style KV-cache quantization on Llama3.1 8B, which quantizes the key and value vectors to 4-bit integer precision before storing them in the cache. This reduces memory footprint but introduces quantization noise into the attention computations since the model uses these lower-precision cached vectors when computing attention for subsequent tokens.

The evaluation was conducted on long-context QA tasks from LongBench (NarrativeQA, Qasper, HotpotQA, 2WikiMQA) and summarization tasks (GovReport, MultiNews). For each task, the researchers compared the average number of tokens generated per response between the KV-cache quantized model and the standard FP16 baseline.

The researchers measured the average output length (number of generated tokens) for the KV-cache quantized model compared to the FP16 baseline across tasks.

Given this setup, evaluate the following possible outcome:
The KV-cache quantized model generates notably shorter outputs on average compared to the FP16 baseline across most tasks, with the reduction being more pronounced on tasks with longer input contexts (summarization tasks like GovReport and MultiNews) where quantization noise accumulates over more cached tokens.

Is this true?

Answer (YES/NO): NO